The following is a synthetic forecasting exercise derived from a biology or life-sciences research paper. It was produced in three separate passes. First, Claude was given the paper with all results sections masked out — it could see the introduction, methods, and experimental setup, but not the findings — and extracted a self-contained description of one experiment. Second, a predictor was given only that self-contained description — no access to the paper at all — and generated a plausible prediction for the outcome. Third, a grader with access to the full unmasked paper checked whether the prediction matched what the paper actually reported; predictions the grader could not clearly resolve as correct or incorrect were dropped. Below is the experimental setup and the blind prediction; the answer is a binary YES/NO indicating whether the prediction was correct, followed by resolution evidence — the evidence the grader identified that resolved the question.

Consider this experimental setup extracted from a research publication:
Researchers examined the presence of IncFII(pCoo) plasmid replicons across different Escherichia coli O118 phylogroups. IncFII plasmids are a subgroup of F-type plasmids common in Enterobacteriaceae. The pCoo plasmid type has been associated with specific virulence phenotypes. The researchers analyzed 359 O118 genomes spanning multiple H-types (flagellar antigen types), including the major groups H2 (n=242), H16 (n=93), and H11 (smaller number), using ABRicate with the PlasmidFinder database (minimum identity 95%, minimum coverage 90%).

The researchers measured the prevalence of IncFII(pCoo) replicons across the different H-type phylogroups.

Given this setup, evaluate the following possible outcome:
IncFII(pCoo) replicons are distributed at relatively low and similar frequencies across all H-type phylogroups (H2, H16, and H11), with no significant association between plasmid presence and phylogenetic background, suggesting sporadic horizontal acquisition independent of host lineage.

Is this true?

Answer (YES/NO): NO